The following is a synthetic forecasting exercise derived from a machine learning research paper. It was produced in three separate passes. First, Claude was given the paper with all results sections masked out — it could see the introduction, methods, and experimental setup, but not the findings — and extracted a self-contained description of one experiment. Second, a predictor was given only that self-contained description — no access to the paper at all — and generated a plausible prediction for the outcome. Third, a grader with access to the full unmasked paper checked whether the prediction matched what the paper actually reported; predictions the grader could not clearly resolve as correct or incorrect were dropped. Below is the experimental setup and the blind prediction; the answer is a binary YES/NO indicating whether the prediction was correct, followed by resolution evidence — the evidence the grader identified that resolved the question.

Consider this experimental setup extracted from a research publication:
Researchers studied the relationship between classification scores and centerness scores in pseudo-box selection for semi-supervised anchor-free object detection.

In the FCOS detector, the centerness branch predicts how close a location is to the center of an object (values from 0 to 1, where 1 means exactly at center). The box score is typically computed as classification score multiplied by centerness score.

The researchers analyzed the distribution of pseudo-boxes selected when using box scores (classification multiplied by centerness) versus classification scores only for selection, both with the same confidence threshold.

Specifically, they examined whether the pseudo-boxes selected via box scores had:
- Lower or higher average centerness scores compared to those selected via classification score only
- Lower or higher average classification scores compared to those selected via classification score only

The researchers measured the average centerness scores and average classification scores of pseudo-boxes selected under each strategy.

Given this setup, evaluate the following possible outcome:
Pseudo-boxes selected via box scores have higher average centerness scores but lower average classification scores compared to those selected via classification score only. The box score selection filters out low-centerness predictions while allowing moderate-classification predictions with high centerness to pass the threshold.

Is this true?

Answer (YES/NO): YES